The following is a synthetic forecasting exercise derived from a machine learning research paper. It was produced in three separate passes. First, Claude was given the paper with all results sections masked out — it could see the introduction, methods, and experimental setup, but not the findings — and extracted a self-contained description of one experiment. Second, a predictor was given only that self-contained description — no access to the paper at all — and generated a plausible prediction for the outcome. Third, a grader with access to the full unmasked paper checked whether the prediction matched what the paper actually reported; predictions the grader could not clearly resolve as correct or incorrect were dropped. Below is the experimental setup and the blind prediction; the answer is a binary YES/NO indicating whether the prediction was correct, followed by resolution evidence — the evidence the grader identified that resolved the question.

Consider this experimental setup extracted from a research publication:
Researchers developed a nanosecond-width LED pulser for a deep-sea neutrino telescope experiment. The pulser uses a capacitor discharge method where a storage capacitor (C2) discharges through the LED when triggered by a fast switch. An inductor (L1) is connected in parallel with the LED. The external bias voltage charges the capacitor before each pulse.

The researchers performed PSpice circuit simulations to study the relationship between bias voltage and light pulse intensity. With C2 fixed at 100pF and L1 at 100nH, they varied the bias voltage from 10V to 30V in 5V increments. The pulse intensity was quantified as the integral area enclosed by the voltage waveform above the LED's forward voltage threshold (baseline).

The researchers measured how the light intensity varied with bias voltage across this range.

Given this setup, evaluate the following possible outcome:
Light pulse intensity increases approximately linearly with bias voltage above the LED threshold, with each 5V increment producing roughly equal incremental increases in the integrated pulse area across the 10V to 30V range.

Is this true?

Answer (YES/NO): YES